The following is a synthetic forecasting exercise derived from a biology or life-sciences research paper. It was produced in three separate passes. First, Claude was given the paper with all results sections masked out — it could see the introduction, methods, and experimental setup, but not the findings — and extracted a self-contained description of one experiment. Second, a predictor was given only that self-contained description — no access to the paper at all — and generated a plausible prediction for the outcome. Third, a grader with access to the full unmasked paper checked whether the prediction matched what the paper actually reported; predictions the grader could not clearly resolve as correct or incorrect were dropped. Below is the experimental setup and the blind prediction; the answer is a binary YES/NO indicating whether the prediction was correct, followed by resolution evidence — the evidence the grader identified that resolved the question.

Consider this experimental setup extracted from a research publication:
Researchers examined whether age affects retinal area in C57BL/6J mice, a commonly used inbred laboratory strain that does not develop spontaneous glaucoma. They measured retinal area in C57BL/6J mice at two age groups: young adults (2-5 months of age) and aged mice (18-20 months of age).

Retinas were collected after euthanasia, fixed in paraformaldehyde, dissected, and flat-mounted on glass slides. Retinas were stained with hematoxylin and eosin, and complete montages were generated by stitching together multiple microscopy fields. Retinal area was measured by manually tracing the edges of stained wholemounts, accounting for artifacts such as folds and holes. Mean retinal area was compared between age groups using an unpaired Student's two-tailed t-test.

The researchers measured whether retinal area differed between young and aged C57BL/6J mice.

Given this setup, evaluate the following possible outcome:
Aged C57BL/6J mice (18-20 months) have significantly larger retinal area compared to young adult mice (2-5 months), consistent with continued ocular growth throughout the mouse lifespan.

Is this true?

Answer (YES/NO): YES